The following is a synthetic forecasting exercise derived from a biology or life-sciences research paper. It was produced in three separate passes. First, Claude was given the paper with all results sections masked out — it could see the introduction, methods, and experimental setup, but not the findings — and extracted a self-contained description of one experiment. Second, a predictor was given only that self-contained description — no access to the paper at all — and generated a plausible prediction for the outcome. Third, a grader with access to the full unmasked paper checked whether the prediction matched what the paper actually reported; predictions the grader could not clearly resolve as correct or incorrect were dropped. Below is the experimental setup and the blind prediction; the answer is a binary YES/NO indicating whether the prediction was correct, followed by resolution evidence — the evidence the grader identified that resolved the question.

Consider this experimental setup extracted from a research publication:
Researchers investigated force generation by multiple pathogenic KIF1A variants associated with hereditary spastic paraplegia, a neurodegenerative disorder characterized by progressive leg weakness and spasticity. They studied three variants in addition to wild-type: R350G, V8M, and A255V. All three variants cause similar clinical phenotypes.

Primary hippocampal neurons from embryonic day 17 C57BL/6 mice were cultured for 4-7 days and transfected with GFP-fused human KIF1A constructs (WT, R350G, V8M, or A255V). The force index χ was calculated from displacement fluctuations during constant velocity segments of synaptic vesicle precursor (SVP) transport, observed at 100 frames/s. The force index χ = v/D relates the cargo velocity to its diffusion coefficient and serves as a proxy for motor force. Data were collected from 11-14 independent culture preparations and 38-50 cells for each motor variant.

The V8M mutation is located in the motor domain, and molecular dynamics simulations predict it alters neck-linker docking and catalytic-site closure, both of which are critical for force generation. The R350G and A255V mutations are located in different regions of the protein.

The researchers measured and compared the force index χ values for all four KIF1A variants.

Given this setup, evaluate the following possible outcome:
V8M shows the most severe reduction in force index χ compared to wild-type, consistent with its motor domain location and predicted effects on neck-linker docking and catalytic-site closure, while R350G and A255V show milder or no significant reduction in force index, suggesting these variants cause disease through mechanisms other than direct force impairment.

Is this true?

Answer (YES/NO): NO